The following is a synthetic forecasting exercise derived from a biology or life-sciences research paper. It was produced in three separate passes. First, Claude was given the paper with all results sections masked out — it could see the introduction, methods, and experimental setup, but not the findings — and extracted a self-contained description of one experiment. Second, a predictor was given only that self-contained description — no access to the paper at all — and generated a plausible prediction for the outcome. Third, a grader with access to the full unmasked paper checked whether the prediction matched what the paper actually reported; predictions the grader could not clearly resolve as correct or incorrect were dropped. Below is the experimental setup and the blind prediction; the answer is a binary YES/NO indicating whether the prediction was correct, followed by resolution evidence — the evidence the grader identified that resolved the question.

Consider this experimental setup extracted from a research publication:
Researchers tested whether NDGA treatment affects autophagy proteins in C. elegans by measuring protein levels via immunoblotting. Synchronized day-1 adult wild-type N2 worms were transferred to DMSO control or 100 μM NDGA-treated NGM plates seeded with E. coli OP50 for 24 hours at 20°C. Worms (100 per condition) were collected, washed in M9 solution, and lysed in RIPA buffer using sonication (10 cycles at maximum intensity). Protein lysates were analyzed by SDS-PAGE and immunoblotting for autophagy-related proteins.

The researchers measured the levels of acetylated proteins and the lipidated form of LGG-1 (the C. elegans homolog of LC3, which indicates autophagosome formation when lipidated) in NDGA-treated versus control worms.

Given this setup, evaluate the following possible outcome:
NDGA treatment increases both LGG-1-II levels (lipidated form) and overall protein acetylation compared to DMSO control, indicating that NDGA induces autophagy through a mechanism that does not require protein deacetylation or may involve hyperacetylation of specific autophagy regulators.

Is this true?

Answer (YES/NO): NO